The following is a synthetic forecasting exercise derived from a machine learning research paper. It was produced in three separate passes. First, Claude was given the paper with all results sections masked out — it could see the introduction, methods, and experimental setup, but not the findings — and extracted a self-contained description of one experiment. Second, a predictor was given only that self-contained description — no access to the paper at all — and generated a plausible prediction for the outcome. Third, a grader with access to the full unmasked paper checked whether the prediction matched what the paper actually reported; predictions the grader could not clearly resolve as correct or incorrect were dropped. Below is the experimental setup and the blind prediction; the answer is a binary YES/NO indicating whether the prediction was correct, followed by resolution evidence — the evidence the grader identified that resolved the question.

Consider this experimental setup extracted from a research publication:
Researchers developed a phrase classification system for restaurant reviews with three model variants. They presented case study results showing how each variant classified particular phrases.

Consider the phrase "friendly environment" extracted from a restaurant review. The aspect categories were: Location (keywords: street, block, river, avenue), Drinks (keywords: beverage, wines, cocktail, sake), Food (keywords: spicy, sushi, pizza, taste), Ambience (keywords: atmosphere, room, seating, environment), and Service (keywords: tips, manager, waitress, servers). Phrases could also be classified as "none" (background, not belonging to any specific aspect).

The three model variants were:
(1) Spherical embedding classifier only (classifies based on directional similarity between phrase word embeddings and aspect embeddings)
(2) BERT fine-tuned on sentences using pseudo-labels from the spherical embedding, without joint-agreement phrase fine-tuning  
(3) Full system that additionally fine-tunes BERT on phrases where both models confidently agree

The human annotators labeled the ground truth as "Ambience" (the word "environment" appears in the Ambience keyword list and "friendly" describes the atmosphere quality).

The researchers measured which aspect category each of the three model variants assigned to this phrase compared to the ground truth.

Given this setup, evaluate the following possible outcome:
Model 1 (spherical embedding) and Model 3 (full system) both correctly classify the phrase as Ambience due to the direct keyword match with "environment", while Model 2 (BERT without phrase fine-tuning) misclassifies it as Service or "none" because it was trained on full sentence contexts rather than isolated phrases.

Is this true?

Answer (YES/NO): NO